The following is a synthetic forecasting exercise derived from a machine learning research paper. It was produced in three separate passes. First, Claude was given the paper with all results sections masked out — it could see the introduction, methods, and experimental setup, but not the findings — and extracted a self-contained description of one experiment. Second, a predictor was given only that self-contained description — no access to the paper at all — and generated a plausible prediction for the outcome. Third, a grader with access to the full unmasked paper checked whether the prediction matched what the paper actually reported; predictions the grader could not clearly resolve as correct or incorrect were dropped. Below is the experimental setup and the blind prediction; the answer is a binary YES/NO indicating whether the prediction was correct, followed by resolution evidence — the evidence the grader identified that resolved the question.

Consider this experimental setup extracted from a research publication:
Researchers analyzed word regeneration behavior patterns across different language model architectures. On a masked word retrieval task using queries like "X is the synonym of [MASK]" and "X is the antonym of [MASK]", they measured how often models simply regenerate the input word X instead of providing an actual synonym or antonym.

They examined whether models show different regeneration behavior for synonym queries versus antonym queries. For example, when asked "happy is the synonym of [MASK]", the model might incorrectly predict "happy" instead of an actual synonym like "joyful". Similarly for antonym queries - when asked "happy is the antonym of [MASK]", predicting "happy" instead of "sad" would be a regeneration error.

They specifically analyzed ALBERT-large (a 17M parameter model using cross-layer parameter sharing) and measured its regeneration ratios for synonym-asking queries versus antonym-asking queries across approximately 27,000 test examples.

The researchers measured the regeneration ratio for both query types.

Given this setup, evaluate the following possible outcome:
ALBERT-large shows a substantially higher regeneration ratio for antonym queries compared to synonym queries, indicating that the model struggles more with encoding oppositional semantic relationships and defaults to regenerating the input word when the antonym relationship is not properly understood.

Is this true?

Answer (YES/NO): NO